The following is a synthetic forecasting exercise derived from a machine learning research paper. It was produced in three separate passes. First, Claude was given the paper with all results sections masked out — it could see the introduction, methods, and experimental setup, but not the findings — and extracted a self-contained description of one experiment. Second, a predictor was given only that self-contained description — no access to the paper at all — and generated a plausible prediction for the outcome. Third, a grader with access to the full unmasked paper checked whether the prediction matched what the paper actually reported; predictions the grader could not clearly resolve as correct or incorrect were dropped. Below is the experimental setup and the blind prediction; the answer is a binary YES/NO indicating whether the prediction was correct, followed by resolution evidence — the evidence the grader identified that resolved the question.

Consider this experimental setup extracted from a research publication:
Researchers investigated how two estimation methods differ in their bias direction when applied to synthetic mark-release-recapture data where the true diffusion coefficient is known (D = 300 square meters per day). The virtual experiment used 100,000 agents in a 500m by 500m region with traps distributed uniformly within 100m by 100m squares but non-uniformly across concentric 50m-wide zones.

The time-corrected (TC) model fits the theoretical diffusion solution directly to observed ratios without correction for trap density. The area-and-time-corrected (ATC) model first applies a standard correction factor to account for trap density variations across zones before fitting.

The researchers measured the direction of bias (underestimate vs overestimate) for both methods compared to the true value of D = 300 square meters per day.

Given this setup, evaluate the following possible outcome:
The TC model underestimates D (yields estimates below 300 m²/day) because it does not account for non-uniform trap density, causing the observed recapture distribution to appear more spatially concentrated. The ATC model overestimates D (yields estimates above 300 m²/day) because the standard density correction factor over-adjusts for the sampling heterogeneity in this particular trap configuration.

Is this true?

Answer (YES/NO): YES